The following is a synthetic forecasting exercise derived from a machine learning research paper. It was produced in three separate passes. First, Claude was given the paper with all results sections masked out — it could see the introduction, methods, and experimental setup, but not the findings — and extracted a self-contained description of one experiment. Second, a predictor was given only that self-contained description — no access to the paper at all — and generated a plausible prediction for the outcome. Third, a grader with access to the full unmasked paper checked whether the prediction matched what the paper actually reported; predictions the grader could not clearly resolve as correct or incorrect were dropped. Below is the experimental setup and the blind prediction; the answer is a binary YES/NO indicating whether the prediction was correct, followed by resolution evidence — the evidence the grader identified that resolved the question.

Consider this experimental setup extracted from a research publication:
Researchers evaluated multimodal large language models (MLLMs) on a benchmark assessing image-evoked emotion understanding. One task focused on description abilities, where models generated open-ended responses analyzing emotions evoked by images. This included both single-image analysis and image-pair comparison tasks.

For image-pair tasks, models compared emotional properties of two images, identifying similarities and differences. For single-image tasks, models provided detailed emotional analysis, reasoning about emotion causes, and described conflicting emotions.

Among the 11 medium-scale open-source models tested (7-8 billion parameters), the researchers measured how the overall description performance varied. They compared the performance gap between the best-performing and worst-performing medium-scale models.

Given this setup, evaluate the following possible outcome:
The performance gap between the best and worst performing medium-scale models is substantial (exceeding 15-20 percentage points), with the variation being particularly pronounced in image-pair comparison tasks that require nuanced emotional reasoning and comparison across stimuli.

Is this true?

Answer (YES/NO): YES